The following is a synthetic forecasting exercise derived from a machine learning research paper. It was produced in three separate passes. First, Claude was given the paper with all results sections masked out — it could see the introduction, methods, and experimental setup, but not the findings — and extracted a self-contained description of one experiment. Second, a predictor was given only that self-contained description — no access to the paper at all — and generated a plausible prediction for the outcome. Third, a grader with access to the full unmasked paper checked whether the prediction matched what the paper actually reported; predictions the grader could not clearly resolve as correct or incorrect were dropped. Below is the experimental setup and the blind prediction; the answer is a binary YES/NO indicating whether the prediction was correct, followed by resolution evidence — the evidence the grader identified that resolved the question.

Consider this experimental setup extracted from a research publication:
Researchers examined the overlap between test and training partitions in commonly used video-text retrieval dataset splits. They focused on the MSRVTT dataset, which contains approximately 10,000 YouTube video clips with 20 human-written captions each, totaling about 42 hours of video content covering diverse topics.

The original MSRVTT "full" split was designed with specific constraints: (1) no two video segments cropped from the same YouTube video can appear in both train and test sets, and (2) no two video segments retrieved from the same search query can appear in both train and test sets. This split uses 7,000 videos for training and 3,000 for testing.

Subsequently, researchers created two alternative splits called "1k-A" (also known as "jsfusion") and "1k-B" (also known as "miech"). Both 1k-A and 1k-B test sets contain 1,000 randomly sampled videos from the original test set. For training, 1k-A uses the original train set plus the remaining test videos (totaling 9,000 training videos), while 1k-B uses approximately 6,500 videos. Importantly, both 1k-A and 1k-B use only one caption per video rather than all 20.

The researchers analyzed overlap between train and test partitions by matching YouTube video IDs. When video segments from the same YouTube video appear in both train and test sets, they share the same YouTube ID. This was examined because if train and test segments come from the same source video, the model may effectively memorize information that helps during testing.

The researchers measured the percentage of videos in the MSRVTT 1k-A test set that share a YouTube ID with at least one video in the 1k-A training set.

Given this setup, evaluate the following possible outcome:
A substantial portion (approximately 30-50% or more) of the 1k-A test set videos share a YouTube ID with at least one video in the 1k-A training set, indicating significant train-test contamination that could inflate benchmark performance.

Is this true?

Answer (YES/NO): YES